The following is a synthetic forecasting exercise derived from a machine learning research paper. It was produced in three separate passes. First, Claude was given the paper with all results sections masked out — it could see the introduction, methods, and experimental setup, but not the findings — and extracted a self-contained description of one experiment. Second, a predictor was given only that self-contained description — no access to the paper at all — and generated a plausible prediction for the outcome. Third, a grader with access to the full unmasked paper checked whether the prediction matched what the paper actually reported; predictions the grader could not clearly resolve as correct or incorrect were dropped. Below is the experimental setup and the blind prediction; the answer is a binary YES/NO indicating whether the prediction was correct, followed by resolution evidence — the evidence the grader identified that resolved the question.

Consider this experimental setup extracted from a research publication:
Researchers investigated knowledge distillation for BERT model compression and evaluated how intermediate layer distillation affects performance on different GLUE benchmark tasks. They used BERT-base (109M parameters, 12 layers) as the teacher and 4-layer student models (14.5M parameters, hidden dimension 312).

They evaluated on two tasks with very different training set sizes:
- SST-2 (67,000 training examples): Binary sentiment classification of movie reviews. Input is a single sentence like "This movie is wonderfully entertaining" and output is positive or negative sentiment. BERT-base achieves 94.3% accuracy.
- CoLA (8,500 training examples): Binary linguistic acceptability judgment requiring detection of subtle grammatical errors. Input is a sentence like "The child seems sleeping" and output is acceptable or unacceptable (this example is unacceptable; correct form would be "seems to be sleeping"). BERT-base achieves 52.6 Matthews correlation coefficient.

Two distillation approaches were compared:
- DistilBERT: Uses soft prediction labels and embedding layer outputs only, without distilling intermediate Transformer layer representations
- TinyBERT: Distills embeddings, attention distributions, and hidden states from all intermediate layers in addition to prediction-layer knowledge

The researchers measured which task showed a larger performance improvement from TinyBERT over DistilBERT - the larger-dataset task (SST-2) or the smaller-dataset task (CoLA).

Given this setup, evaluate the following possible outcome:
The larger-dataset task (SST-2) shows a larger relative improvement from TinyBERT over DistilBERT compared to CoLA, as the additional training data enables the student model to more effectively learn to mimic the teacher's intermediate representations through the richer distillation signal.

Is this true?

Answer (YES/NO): NO